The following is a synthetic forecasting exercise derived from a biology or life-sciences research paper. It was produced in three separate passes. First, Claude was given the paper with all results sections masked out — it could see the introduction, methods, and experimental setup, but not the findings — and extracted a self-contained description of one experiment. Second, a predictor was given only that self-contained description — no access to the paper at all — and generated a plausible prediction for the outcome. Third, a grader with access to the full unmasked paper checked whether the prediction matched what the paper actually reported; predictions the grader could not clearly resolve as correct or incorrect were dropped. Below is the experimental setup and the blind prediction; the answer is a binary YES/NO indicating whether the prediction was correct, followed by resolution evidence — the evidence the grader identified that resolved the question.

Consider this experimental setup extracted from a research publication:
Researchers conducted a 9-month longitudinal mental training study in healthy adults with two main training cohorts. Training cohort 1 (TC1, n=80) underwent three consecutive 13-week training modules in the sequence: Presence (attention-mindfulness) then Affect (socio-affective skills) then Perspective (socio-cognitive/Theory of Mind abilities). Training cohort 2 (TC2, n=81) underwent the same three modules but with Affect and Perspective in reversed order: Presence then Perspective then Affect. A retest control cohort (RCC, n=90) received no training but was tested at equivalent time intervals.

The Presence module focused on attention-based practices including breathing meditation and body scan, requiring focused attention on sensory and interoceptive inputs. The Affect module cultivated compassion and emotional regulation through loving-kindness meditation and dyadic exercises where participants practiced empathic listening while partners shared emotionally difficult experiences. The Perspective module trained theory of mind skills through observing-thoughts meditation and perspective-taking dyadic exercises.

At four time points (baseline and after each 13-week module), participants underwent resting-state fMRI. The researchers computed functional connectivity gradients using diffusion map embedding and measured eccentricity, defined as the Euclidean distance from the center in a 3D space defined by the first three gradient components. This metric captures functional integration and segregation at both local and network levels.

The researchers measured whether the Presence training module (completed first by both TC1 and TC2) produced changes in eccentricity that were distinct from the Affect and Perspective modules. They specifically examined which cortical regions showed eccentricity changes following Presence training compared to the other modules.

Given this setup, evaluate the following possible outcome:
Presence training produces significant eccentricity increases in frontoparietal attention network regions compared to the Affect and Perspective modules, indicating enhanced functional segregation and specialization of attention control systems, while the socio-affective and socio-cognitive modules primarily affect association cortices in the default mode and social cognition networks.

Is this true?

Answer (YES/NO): NO